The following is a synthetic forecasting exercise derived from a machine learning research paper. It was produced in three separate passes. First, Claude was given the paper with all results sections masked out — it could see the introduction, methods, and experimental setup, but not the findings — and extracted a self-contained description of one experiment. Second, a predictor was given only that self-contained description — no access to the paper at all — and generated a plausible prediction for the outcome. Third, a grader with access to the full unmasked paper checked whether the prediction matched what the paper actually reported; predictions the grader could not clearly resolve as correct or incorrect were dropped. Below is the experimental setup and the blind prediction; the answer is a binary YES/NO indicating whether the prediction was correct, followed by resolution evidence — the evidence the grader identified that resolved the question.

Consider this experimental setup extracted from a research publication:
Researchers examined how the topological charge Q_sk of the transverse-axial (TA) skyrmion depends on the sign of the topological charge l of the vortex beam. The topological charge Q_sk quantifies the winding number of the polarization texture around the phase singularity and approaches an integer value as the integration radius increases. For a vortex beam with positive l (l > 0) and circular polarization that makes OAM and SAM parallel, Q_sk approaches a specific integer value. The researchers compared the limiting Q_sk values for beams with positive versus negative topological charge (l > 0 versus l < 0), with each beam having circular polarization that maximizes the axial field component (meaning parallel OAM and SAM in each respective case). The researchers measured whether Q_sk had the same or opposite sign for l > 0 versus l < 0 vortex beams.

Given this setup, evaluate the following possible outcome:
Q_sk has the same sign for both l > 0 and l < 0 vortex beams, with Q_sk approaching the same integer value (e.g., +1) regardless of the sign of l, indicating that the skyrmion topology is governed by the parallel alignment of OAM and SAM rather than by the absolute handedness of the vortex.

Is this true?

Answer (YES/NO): NO